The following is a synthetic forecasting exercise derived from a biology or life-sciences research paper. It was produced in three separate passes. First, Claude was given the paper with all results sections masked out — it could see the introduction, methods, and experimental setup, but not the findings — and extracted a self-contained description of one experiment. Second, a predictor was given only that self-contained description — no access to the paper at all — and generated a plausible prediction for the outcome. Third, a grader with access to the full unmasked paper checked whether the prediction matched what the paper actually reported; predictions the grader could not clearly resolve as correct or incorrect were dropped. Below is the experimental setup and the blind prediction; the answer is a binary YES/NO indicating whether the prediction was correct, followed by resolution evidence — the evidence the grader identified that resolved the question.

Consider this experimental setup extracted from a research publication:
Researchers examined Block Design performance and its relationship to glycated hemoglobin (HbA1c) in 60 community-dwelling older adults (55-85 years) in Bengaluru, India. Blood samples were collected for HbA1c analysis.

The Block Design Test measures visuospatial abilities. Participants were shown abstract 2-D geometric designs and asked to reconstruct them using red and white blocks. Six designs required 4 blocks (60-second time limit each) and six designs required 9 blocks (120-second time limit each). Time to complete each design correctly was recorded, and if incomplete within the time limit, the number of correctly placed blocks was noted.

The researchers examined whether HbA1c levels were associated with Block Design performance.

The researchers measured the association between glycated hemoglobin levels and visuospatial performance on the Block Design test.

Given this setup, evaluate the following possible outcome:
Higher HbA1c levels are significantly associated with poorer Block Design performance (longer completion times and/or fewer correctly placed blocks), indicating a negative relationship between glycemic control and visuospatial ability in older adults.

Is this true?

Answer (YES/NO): YES